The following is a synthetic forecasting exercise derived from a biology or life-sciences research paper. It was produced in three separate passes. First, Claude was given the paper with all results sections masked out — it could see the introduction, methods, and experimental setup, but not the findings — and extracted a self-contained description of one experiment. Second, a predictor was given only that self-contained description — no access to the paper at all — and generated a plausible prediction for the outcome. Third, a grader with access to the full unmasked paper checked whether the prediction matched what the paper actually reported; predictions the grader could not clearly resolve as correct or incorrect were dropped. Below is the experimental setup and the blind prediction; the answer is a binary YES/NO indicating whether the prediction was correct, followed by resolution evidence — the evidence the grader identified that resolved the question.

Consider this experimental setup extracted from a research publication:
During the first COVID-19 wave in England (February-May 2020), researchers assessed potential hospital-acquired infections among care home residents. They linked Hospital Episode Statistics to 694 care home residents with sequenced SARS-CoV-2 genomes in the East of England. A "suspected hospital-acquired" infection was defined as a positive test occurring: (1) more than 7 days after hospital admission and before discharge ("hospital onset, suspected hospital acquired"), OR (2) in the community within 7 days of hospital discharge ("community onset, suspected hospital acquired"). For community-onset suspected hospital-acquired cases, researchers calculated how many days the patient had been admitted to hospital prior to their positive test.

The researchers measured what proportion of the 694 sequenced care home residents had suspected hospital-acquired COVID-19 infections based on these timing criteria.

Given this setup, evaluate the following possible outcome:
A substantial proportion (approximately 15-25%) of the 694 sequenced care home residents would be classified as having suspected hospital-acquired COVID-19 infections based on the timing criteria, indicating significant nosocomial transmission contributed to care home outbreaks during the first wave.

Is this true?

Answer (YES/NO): NO